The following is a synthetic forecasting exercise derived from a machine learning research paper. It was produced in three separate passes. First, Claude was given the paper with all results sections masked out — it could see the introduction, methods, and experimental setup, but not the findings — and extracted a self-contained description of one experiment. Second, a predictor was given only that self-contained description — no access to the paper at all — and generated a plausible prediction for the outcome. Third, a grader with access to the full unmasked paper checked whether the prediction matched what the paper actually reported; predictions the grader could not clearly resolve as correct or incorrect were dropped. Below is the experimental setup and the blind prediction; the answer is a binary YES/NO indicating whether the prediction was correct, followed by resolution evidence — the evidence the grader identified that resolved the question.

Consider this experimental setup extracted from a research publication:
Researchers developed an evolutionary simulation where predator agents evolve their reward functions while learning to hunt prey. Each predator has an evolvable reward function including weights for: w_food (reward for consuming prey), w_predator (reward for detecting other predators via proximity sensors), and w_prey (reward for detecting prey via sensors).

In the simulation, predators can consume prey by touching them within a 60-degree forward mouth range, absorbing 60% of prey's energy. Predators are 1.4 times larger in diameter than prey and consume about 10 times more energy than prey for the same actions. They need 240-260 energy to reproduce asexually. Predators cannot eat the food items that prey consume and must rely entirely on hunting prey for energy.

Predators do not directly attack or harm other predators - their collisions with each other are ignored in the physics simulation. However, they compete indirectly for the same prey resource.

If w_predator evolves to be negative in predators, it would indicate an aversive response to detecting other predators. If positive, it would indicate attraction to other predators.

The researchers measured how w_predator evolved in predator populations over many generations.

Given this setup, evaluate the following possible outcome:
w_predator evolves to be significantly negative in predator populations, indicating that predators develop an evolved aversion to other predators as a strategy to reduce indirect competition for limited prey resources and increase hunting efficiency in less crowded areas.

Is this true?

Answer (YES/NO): NO